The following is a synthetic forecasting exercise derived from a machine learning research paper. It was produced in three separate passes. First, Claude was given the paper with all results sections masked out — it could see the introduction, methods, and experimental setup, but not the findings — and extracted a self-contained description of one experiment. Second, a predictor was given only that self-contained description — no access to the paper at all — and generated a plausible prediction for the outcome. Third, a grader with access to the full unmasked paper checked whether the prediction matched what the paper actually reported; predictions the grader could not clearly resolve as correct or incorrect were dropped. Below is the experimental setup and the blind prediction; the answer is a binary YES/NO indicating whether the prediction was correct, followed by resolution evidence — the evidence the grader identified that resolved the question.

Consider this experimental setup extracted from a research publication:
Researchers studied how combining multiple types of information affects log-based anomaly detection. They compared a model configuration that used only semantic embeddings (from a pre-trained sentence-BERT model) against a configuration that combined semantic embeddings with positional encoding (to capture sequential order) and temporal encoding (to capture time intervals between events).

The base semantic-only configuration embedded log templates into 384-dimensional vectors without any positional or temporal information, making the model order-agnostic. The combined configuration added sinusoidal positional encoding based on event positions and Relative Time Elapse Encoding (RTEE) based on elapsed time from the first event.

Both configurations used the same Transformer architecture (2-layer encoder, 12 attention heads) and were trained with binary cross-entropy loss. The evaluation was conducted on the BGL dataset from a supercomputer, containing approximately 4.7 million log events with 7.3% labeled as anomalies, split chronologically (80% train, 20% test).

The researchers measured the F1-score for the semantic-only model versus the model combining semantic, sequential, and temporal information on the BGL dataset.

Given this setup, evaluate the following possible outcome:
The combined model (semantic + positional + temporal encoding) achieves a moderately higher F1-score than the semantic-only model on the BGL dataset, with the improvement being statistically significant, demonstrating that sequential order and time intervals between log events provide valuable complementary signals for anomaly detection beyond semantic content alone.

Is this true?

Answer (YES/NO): NO